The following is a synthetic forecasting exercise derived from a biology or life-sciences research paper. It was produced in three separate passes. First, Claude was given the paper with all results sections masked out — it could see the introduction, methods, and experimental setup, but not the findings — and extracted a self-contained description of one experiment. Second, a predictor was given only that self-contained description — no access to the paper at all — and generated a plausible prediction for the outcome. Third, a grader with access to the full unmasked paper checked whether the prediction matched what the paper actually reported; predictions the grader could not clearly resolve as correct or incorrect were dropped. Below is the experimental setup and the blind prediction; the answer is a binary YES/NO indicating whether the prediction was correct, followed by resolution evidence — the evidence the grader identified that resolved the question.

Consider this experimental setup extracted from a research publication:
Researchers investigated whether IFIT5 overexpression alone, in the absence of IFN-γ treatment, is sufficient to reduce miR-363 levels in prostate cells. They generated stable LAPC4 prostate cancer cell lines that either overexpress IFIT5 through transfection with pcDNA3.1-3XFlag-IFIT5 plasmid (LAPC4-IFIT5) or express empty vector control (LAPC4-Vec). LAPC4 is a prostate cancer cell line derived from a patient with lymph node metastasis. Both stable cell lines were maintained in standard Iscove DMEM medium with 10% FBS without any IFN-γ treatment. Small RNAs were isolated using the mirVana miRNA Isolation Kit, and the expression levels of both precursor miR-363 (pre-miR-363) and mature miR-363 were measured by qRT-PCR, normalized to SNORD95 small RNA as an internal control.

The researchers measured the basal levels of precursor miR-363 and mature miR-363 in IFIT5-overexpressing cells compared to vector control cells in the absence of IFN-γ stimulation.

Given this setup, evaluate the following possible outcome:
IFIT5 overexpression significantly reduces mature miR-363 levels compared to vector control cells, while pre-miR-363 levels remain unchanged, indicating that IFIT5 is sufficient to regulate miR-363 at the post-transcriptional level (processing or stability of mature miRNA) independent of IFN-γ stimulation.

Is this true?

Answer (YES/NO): YES